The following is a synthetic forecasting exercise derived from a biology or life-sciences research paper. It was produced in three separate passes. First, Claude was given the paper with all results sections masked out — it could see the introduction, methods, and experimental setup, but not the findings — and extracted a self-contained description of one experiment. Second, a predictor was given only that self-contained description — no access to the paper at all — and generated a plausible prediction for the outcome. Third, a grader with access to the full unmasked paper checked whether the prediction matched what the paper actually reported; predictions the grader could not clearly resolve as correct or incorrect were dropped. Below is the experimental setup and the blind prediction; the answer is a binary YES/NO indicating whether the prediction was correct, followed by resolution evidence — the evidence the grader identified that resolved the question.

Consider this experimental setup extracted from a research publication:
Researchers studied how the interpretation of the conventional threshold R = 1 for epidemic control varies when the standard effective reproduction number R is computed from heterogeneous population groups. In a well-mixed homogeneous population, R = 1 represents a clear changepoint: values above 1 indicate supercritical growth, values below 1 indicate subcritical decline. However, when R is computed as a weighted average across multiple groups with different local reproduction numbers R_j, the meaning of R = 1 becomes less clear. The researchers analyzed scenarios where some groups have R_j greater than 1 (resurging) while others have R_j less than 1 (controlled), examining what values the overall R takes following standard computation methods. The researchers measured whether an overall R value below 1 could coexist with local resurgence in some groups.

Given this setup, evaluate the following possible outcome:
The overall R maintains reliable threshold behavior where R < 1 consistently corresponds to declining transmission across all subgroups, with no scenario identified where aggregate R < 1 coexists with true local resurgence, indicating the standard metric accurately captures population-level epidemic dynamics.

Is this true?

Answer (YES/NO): NO